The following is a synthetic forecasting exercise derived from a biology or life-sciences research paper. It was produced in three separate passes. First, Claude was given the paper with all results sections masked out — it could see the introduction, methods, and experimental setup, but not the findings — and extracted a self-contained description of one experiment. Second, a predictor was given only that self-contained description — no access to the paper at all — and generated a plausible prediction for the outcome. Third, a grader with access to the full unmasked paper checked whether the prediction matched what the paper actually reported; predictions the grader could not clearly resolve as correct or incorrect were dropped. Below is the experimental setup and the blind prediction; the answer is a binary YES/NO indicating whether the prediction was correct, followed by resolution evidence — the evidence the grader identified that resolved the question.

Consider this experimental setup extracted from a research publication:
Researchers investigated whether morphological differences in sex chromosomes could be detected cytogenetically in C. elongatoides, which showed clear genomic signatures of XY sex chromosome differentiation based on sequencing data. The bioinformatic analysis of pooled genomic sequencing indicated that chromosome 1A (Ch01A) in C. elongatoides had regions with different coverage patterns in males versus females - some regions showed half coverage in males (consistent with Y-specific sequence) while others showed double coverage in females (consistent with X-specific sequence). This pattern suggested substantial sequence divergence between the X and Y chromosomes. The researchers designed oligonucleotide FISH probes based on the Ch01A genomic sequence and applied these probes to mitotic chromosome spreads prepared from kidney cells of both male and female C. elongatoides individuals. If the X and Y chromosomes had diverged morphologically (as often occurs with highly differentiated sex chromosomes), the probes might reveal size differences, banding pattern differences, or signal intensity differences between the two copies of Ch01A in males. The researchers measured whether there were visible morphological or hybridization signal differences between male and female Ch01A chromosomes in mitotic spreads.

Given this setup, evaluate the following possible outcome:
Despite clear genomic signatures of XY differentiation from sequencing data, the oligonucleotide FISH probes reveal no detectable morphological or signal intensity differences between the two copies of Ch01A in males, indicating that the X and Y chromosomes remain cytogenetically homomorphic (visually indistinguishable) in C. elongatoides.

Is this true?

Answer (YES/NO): YES